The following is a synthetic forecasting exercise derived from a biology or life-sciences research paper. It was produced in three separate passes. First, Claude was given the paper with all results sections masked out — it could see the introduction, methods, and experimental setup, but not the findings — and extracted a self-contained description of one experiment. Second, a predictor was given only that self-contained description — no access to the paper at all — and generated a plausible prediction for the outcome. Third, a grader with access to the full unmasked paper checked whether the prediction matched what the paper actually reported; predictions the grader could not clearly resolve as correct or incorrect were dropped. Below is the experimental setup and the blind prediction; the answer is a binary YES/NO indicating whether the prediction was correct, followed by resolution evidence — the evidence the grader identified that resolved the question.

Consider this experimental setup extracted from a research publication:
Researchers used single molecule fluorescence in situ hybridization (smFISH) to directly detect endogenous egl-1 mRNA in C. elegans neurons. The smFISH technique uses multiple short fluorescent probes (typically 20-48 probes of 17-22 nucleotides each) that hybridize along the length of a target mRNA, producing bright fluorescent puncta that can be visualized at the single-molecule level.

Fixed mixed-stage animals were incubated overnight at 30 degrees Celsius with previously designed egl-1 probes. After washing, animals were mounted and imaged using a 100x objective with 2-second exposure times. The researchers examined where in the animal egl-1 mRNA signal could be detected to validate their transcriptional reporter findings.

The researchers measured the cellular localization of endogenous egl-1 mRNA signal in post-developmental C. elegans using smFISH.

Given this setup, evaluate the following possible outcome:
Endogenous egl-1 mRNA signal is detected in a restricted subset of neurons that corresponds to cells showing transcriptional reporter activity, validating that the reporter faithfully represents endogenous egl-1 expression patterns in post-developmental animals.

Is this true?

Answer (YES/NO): YES